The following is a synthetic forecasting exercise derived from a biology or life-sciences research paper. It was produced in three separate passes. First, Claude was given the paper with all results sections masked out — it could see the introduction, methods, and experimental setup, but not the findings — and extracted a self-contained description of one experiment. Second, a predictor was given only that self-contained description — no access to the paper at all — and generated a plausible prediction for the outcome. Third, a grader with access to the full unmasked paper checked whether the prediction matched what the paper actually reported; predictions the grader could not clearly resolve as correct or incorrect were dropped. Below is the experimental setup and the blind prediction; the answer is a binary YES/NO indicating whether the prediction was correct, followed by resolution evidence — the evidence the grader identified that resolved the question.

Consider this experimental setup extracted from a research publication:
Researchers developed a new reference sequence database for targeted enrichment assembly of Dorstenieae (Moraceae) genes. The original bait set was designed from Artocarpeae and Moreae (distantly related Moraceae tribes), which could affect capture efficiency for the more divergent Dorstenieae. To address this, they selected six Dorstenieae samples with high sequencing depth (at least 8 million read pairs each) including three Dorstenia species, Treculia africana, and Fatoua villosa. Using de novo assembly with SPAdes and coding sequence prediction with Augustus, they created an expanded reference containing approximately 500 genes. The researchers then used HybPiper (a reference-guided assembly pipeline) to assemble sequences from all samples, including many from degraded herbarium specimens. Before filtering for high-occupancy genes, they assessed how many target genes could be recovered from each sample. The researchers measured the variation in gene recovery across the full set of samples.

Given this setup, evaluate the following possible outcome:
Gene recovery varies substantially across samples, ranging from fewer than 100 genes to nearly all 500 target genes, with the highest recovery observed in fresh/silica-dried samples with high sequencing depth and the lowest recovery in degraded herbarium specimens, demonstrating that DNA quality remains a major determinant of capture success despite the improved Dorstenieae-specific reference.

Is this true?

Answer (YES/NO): NO